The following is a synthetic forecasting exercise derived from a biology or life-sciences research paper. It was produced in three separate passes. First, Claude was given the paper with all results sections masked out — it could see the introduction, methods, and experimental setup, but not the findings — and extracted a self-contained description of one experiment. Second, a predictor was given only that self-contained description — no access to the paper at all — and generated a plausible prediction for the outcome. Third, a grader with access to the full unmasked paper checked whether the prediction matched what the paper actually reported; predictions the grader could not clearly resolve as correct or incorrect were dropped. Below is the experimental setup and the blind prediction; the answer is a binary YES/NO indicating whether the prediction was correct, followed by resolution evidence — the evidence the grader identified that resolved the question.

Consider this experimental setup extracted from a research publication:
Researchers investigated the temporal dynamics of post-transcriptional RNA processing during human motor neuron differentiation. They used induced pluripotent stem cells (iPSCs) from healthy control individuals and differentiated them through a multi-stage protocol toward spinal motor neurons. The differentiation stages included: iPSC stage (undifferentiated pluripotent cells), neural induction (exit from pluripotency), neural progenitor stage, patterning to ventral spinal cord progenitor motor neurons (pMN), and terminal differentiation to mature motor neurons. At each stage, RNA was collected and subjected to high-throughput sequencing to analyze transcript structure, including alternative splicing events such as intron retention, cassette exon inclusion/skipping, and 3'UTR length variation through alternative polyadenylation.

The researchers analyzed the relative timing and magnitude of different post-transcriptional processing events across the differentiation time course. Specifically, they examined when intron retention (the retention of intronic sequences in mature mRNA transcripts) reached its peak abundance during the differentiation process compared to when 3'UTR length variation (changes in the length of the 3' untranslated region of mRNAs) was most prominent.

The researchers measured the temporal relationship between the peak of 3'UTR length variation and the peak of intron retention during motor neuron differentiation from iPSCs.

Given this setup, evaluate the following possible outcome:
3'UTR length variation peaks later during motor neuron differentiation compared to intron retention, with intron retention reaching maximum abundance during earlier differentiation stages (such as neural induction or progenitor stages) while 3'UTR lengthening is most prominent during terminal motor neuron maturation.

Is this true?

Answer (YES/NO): NO